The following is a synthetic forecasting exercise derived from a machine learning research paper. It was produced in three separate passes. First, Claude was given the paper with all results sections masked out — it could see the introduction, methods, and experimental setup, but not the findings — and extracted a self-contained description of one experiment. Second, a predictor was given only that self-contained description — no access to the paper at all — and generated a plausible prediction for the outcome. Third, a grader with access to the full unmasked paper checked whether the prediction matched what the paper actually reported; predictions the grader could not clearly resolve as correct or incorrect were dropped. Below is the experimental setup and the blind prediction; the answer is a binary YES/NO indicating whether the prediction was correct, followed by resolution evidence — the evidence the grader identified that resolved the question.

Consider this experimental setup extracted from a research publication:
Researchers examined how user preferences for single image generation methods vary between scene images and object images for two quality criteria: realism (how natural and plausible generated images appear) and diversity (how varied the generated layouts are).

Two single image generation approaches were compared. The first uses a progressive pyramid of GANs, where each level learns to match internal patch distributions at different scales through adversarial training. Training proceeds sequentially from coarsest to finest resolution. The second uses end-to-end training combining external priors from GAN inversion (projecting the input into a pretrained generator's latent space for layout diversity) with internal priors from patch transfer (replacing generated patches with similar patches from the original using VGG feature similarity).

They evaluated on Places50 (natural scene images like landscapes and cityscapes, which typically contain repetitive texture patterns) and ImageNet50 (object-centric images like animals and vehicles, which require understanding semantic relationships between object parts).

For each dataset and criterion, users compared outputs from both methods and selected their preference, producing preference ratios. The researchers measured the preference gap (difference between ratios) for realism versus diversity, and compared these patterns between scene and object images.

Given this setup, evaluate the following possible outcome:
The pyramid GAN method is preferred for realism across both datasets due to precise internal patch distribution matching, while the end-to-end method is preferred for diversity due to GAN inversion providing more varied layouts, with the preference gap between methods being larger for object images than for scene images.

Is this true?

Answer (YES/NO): NO